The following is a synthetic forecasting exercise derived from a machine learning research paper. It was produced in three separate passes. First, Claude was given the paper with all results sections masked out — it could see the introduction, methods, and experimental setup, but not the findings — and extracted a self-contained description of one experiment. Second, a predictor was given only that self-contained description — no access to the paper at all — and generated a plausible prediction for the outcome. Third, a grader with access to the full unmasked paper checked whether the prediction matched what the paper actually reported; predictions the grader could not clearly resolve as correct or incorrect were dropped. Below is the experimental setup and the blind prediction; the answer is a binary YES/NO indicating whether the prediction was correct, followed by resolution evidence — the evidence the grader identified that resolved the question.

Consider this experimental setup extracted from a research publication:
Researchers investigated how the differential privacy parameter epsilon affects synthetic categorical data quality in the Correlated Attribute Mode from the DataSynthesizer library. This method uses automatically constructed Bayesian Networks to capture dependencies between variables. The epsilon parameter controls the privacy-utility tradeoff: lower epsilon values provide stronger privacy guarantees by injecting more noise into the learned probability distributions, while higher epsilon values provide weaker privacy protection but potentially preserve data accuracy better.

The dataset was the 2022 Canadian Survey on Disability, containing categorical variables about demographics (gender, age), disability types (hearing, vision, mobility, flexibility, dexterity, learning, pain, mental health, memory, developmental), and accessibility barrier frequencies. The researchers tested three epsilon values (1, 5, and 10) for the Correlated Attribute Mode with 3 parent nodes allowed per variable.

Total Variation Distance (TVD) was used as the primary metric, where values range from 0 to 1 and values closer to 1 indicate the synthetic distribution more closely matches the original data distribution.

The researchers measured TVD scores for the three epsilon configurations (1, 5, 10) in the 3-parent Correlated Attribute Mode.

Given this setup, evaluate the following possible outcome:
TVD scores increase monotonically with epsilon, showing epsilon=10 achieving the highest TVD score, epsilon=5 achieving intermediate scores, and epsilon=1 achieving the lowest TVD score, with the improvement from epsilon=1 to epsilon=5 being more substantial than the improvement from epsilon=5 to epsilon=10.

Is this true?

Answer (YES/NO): YES